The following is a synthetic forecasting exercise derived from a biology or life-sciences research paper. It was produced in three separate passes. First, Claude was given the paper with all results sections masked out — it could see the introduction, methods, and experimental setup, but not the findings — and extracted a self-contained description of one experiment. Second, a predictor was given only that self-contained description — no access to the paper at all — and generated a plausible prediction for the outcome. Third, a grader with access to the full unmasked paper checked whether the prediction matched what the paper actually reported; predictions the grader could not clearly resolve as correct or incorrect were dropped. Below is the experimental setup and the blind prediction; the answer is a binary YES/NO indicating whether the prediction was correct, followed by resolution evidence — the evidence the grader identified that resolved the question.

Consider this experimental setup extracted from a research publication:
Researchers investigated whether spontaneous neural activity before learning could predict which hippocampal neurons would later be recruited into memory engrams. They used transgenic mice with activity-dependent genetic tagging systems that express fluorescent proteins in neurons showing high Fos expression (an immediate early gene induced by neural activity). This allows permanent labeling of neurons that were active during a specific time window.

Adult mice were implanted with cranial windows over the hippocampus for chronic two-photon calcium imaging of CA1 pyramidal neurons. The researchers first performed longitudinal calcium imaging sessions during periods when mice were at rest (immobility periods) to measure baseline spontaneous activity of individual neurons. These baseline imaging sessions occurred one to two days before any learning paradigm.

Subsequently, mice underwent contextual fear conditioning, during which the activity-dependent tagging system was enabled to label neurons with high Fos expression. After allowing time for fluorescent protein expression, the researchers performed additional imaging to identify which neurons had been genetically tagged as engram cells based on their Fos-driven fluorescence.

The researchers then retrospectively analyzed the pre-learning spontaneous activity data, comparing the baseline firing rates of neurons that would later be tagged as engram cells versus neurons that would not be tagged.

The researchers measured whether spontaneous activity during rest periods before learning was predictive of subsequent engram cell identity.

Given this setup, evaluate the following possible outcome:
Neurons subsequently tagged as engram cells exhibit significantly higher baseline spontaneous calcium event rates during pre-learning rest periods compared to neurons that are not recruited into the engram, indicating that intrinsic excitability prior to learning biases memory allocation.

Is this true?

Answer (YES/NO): YES